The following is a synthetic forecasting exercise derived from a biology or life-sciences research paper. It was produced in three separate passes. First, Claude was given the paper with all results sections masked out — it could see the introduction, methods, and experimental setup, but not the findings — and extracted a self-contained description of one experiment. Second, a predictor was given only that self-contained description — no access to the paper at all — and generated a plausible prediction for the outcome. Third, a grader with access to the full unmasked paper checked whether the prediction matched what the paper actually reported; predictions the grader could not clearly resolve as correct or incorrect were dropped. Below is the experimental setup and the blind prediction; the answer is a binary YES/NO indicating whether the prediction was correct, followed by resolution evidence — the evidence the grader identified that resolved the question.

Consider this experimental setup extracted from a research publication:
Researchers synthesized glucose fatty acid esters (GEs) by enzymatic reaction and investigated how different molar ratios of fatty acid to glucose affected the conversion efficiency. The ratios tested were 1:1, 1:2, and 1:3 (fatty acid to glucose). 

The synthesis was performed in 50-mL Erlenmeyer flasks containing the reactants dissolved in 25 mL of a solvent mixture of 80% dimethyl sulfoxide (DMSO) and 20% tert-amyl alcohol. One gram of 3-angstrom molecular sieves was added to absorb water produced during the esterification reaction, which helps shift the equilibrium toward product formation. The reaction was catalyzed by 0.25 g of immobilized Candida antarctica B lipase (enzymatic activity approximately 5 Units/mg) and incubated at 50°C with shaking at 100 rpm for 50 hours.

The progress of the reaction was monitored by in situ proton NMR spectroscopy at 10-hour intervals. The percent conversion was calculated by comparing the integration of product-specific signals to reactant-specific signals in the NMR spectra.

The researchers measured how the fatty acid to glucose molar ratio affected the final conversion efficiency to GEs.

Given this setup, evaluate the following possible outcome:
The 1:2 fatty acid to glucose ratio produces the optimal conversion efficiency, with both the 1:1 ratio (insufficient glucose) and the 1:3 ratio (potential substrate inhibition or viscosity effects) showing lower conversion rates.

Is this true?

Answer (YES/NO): NO